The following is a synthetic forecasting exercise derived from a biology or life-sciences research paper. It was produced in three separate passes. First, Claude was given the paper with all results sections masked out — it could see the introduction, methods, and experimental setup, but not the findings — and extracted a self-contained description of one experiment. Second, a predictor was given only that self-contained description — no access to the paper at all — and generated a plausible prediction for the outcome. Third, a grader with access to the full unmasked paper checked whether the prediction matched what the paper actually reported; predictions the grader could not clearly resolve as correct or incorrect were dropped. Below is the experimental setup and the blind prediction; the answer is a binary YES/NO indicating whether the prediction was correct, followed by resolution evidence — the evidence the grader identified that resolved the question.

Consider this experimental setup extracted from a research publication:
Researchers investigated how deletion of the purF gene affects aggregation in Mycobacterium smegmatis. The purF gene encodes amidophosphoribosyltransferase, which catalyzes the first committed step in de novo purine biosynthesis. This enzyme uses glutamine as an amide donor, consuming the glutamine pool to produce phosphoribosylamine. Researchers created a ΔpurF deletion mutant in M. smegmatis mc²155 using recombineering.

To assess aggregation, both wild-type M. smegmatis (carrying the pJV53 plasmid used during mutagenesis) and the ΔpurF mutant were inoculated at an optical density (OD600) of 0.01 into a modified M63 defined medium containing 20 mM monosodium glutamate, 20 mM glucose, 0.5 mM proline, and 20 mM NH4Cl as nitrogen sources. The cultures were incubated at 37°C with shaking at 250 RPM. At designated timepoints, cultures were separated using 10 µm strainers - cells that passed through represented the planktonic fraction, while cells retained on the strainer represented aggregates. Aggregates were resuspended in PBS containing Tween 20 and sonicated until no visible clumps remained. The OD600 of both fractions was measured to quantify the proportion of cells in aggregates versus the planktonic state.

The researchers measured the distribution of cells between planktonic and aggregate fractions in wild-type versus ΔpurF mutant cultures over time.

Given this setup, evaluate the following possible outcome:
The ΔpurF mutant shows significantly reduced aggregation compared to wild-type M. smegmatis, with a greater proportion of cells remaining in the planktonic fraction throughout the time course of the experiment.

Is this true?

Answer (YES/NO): YES